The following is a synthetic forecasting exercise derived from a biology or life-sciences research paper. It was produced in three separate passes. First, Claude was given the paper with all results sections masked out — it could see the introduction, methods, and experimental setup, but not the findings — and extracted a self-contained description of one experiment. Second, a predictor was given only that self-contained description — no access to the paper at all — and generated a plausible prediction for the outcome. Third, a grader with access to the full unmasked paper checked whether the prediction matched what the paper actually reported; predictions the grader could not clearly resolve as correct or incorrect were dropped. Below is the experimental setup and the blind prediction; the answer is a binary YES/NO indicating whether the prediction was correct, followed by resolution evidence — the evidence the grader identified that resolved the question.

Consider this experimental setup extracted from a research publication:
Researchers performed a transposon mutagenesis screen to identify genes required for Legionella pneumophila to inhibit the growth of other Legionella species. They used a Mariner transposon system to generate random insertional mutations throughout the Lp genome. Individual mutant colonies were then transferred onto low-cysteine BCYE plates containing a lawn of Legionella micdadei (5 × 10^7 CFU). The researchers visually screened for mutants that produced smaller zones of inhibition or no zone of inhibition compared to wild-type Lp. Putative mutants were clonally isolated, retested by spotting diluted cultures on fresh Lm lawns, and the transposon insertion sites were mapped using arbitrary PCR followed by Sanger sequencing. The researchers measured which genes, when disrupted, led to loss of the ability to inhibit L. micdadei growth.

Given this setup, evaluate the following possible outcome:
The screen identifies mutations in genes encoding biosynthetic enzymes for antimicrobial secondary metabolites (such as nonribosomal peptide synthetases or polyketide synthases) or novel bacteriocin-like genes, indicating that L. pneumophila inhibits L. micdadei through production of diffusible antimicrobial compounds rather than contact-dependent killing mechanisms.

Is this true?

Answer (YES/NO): NO